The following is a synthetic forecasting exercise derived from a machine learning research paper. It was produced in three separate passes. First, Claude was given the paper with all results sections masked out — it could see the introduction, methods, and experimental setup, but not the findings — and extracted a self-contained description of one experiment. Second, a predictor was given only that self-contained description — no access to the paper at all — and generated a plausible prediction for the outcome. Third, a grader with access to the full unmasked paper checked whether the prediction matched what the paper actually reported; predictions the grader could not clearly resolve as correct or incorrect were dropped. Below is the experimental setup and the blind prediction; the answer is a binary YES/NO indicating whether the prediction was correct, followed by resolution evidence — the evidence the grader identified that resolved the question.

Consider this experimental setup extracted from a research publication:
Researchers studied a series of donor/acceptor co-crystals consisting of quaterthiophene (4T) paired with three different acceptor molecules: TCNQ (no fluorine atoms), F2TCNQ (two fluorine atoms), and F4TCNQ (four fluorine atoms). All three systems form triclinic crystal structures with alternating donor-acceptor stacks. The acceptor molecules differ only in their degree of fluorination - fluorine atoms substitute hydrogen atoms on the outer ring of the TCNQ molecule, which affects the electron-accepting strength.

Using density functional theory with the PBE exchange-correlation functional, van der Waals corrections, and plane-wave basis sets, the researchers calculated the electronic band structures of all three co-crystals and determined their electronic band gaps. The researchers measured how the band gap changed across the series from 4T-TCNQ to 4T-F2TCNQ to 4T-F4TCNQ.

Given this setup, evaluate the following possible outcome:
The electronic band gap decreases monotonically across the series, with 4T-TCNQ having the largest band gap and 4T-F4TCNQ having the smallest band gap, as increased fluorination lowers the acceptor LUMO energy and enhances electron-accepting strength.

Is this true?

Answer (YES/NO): YES